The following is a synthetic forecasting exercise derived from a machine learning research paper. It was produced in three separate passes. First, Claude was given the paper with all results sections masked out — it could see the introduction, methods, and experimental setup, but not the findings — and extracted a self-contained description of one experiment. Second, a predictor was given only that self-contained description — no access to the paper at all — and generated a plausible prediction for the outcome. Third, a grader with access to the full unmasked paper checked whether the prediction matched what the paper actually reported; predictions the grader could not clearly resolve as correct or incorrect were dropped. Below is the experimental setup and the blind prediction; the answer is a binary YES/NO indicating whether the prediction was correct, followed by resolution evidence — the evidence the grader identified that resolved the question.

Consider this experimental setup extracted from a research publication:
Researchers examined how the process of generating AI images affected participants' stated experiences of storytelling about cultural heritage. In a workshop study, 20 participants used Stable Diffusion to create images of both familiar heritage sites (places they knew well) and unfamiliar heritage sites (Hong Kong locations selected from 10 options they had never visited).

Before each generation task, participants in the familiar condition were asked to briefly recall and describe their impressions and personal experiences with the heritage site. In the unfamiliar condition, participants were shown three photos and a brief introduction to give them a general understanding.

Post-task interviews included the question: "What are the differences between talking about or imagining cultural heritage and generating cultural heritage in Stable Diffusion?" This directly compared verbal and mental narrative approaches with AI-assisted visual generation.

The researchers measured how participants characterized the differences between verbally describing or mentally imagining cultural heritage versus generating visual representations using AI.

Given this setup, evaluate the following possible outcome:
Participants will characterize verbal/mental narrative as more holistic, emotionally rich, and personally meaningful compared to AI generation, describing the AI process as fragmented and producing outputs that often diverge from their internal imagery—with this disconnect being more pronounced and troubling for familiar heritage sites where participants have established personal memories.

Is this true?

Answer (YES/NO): NO